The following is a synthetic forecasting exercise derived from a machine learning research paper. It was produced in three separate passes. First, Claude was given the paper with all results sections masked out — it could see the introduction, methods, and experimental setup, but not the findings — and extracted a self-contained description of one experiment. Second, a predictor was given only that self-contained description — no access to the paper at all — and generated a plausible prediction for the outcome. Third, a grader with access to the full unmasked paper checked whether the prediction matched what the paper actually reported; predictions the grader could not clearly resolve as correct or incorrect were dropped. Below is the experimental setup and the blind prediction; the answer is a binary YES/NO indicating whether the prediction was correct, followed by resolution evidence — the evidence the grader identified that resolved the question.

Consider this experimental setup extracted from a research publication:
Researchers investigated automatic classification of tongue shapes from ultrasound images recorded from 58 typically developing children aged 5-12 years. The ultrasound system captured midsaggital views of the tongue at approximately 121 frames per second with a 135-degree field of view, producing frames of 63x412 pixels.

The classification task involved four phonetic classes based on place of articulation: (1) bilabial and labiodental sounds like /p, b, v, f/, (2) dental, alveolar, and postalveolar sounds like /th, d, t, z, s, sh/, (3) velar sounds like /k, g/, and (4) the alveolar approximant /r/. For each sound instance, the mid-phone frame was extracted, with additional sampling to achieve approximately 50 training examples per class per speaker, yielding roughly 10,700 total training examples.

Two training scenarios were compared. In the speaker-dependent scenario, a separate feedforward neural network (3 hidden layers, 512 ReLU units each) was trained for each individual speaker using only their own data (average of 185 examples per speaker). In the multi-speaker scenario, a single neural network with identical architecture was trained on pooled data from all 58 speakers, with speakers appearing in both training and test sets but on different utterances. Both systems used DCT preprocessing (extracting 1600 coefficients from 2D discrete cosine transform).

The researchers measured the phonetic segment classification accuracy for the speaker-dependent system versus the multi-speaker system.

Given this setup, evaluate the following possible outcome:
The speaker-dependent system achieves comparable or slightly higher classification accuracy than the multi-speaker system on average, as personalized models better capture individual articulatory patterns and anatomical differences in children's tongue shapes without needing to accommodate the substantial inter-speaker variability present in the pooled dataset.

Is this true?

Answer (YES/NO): NO